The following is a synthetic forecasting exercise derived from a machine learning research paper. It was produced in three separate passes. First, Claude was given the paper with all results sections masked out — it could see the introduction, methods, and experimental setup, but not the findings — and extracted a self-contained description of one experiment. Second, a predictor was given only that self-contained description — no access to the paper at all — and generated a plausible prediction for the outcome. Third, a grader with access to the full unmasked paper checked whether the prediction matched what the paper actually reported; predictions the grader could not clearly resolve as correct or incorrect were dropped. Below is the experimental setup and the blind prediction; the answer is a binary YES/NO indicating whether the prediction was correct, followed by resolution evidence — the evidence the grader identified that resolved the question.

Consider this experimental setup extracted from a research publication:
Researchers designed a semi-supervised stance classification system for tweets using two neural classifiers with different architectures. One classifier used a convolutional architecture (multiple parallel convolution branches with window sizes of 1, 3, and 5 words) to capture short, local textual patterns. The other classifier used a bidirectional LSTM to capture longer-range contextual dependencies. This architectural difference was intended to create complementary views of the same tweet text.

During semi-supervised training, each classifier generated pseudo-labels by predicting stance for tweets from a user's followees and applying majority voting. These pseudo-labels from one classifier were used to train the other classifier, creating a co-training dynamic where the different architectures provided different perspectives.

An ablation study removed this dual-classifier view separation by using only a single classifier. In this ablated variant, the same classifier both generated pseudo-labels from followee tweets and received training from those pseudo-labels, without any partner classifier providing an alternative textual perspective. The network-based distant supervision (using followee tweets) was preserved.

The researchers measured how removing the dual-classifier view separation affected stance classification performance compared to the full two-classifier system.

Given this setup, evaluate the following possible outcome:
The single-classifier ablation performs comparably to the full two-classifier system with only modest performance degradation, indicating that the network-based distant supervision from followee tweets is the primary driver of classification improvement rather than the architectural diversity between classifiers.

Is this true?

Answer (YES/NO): YES